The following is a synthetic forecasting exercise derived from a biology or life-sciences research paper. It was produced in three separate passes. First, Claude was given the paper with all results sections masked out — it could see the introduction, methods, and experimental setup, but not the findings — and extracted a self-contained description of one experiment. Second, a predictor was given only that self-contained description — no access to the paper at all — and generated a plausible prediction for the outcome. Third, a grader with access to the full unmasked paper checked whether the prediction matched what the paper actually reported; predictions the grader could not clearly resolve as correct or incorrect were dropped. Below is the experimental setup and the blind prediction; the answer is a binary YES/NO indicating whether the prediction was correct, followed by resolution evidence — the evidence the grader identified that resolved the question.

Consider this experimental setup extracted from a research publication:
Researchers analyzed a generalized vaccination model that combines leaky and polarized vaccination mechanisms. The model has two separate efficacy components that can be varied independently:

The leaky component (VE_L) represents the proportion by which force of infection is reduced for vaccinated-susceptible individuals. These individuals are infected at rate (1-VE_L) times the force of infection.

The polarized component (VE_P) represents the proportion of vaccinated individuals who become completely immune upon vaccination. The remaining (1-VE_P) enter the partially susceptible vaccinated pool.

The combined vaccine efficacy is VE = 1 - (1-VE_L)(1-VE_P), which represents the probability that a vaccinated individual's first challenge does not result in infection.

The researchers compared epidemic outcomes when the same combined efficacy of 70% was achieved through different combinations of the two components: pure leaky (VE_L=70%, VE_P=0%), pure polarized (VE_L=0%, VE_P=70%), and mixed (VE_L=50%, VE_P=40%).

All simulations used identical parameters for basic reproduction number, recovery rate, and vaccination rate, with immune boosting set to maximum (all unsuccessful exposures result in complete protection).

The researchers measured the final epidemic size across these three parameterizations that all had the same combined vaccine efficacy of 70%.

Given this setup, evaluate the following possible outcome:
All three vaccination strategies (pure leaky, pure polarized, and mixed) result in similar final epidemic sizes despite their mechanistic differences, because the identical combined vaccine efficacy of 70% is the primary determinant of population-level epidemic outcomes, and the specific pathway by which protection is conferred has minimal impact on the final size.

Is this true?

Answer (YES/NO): YES